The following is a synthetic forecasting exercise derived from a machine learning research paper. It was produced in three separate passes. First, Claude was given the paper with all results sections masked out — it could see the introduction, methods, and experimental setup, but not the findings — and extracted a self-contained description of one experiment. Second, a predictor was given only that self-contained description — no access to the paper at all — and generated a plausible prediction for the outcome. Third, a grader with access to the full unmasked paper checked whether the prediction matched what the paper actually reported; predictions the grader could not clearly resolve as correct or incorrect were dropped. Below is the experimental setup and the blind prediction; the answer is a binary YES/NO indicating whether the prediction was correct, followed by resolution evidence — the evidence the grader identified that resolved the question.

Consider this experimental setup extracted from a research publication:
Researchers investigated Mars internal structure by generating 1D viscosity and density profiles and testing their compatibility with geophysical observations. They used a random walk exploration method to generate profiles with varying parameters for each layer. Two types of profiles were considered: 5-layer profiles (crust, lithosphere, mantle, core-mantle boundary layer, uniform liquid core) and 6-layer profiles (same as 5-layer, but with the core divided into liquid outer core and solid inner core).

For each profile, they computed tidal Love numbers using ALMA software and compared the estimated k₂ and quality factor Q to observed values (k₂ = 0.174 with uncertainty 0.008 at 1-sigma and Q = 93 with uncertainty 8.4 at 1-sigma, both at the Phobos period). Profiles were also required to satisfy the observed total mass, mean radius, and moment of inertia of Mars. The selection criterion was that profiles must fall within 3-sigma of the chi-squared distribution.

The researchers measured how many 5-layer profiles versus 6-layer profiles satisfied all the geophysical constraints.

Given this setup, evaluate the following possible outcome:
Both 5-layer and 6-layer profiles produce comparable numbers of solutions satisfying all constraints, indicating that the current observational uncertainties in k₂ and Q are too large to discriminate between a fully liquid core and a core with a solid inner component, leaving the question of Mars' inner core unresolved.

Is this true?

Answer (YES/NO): YES